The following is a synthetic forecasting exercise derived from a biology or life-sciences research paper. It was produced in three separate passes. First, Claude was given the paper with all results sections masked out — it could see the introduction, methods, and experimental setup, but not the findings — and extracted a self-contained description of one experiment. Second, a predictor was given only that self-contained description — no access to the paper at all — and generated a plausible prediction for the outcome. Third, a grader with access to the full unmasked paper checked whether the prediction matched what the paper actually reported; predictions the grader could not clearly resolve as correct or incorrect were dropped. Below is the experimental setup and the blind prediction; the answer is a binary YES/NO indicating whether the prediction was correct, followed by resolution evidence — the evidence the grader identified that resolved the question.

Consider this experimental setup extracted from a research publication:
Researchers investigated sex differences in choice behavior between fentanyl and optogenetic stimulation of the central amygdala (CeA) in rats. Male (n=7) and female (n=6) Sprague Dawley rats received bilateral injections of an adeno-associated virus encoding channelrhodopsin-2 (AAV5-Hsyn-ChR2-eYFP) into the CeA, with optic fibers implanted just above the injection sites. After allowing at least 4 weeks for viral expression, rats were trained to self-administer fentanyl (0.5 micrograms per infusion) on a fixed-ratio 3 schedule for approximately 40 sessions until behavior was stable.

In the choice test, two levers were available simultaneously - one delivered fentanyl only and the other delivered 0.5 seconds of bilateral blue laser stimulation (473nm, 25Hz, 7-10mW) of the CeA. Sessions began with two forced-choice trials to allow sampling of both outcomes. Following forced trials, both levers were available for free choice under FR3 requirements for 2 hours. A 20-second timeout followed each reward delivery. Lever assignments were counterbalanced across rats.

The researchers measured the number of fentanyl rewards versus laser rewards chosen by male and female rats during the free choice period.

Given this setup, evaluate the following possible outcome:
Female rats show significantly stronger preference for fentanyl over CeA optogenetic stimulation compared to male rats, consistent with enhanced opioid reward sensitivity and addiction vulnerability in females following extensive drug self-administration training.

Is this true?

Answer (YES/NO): NO